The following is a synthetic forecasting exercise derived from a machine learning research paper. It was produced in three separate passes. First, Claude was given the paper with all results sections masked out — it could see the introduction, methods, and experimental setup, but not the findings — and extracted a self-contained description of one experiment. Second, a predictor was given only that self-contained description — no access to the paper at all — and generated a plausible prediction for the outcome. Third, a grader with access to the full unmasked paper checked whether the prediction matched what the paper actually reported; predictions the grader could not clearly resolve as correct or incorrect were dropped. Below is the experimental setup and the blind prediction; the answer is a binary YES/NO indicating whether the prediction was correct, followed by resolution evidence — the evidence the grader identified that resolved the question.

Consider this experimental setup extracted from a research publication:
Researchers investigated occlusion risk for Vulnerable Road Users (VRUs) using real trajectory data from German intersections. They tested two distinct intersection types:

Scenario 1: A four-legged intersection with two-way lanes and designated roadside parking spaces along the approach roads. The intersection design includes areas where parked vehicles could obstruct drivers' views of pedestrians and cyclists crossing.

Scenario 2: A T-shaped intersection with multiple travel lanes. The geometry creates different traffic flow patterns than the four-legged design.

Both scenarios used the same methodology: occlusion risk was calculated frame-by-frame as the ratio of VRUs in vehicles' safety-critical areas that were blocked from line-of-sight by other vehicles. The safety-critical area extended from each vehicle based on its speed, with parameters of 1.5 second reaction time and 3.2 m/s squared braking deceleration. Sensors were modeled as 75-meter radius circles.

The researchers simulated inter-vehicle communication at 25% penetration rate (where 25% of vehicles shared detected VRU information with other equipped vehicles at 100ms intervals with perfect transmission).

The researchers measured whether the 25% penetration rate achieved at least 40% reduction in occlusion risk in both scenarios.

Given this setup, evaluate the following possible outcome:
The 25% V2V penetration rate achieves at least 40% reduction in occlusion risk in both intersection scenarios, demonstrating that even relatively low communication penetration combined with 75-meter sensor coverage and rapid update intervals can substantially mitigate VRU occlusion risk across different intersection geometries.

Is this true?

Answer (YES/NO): YES